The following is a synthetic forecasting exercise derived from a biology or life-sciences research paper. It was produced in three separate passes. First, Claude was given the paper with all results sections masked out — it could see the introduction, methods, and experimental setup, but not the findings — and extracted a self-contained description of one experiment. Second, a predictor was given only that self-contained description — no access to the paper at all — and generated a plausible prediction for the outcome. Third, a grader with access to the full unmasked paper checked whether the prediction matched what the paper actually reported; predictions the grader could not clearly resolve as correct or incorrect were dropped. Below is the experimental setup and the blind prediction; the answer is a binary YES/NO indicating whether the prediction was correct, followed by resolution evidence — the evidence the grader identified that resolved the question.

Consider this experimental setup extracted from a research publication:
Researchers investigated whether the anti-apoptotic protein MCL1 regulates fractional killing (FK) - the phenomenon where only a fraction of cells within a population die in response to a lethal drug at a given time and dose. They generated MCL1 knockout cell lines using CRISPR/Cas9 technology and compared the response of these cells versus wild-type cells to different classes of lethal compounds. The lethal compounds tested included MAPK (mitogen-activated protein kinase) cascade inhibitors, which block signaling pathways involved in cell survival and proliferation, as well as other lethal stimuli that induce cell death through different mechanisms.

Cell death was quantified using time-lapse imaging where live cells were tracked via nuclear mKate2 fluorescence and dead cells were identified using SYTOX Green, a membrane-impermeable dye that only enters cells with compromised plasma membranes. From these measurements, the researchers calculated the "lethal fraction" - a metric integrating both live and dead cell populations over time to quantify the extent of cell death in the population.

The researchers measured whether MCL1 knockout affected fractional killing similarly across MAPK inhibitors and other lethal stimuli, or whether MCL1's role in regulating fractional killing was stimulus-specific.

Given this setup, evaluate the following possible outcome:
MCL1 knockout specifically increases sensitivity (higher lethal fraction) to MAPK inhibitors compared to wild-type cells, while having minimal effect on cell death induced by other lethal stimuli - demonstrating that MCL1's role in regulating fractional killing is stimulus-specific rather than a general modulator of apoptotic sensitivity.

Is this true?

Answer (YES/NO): YES